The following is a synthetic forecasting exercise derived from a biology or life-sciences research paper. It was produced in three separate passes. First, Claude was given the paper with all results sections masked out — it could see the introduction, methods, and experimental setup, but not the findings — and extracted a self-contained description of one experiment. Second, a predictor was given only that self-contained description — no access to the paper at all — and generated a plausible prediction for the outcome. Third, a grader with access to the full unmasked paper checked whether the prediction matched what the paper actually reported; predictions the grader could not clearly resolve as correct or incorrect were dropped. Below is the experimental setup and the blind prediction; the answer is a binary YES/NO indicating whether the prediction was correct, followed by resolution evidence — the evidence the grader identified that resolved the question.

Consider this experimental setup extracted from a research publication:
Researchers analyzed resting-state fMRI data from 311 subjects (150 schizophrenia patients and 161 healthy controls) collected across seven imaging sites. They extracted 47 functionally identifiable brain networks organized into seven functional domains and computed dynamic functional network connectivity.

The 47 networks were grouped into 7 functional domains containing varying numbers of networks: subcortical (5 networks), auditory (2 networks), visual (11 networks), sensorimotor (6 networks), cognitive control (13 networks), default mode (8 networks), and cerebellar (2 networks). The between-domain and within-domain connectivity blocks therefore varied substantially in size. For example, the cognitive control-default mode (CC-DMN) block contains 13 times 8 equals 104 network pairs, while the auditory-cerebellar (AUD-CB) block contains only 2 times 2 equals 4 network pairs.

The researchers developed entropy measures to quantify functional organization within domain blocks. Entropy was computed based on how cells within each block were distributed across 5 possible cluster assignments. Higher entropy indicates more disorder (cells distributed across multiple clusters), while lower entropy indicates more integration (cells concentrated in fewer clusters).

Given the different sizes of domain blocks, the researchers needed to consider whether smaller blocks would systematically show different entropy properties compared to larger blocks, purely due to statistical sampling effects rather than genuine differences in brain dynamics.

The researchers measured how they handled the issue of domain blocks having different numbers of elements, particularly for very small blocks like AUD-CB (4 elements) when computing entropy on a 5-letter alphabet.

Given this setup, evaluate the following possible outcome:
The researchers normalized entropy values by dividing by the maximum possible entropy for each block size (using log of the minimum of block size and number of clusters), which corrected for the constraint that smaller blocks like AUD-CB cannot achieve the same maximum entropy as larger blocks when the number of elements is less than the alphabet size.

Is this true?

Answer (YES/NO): NO